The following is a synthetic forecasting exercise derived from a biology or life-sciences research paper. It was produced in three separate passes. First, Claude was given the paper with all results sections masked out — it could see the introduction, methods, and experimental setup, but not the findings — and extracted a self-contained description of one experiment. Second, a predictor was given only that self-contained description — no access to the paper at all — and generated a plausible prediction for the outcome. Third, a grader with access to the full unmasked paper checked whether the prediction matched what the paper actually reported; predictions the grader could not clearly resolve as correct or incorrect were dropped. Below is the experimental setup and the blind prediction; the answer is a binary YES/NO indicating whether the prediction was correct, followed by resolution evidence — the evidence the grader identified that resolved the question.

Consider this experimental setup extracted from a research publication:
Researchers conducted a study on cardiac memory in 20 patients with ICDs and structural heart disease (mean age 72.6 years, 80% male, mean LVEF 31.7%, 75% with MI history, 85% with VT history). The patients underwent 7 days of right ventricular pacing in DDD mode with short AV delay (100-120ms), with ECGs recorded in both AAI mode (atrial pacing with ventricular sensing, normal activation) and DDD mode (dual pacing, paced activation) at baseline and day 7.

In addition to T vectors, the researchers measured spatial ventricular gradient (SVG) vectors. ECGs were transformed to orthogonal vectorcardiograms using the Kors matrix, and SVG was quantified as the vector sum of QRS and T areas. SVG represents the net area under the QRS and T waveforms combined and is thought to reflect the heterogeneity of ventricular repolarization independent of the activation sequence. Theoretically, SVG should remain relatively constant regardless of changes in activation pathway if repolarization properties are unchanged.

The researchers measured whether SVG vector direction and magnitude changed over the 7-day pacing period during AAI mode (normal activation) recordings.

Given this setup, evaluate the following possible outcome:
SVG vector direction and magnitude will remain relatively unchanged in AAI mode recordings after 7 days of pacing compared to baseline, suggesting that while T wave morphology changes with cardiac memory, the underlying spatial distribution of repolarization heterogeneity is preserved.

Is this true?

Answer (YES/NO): NO